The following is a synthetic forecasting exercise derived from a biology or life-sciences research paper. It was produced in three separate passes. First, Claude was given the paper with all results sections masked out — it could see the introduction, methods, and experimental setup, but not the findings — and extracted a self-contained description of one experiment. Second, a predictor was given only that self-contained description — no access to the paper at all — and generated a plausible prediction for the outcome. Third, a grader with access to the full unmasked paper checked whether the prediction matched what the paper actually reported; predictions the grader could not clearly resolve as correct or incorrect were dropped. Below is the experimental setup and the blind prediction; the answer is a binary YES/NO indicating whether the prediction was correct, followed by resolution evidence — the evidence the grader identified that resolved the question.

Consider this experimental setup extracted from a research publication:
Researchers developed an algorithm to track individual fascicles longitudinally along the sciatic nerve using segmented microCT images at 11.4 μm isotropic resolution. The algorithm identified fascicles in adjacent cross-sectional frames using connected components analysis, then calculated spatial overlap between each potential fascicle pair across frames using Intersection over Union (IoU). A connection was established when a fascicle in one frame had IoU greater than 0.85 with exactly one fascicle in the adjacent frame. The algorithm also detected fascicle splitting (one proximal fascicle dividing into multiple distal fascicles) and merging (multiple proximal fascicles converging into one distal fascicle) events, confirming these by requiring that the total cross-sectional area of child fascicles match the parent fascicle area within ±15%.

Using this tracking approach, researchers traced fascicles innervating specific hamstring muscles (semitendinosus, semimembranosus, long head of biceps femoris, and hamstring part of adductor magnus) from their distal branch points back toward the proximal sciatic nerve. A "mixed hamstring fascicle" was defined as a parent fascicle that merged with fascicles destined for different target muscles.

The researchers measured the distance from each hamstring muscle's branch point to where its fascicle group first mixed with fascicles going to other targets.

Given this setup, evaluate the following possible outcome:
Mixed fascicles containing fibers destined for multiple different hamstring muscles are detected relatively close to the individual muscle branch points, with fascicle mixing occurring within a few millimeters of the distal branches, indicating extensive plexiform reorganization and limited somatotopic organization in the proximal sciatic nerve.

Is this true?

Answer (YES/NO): NO